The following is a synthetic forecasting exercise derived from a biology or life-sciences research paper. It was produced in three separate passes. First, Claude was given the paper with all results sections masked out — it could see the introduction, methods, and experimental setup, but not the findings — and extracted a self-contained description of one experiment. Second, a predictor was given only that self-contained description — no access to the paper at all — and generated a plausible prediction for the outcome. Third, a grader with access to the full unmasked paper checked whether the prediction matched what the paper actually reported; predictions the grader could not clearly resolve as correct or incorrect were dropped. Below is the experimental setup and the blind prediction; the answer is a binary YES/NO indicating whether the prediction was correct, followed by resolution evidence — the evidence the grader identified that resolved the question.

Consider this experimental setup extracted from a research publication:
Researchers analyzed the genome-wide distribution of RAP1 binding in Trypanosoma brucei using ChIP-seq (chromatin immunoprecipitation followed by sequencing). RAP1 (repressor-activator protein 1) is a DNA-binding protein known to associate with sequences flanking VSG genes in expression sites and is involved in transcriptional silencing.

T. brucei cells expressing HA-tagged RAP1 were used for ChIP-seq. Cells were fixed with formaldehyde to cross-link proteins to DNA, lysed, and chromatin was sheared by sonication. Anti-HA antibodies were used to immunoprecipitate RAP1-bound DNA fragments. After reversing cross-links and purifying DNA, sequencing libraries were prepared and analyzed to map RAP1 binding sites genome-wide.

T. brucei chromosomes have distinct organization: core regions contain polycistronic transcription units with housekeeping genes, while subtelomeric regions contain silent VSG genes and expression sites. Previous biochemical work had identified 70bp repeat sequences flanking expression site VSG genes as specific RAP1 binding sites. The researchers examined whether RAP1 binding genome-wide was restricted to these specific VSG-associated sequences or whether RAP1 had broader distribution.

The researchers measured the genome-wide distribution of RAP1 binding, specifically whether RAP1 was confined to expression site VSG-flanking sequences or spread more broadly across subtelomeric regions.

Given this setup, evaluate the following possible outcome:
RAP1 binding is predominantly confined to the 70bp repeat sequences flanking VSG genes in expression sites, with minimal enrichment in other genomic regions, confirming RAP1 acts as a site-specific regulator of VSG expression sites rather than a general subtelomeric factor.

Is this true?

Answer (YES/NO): NO